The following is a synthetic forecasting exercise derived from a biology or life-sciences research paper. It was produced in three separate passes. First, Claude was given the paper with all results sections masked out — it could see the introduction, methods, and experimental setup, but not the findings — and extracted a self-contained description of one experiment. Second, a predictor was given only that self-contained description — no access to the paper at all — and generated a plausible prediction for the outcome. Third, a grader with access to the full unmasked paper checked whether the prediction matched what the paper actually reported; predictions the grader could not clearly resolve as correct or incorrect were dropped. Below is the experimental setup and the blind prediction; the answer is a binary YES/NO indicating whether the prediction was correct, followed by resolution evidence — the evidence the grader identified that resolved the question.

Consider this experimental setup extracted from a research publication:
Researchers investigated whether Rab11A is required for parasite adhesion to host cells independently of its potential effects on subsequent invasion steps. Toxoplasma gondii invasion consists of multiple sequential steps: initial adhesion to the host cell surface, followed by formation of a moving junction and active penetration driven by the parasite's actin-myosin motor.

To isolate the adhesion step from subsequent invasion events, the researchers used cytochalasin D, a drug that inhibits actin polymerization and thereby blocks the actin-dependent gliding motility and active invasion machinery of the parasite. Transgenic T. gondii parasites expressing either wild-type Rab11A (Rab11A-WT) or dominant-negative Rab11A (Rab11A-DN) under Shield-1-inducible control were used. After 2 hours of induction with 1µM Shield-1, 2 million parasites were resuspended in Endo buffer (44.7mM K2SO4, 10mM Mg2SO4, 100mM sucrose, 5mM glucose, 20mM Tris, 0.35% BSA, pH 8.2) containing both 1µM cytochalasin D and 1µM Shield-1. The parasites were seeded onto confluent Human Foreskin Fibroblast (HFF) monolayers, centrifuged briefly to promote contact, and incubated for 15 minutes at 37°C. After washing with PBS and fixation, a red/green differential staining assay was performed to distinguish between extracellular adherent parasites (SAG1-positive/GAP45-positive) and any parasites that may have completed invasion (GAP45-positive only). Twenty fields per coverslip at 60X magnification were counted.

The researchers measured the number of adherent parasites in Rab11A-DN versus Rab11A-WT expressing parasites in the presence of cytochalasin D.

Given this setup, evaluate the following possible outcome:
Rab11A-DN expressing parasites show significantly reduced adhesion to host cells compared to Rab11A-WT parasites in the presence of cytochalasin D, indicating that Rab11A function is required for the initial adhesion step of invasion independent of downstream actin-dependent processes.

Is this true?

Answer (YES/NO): YES